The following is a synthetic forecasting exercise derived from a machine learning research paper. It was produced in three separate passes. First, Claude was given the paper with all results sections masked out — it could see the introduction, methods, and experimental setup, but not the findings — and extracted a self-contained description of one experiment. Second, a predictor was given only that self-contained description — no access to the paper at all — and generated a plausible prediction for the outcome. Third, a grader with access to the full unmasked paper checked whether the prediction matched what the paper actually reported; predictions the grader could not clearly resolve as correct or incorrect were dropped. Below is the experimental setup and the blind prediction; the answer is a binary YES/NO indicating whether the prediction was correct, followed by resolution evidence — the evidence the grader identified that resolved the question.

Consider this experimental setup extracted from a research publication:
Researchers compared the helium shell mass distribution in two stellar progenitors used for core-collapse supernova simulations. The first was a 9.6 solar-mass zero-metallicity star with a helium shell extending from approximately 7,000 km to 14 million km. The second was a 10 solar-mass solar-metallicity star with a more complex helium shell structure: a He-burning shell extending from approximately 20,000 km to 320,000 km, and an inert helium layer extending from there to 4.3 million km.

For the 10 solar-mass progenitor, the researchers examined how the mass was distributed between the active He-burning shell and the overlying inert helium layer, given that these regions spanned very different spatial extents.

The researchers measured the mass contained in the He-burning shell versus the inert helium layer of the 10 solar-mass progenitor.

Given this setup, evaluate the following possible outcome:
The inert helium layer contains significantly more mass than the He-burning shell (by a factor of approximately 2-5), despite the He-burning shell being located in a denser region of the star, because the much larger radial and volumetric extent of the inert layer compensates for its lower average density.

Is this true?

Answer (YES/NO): NO